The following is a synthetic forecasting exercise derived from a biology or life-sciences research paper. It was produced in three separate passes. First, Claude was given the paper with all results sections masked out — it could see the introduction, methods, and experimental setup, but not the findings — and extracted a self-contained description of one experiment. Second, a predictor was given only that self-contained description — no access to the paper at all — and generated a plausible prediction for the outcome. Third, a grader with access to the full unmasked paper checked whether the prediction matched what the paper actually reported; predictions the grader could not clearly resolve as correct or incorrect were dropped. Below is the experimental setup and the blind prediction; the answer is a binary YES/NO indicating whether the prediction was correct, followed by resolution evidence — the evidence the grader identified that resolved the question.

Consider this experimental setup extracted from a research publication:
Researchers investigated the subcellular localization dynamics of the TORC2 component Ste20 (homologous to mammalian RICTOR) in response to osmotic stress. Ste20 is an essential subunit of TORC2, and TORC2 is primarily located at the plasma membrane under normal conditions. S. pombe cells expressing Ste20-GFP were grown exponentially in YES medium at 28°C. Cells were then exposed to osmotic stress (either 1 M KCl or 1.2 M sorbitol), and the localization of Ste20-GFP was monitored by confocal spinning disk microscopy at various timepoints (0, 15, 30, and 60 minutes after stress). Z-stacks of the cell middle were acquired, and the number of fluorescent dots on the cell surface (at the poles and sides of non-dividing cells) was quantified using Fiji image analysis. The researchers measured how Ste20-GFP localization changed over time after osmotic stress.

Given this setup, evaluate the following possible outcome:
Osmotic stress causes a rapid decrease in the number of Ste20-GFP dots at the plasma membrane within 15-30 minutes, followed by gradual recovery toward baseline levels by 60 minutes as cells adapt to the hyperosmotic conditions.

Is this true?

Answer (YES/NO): NO